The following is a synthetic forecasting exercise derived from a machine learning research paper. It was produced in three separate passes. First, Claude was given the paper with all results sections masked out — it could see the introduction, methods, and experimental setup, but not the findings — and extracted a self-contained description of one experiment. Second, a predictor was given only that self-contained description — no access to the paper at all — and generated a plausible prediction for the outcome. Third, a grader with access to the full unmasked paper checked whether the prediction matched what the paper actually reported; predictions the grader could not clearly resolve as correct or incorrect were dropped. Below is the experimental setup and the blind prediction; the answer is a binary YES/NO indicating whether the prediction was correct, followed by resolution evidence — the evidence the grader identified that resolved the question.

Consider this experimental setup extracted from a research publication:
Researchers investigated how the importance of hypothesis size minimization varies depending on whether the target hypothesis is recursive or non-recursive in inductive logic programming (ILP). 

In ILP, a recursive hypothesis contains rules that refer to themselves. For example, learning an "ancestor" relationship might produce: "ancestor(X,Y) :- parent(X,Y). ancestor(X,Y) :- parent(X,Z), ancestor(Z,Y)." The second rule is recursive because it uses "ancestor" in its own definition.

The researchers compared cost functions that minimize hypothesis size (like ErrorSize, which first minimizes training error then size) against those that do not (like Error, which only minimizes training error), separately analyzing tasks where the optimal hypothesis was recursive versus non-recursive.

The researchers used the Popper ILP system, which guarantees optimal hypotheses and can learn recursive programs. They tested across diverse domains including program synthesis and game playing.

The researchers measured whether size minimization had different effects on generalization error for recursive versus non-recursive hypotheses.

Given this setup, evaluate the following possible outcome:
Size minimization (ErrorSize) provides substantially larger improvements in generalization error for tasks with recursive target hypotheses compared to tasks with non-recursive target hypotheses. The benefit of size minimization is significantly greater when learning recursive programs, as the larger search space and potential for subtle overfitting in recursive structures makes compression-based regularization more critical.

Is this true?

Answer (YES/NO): NO